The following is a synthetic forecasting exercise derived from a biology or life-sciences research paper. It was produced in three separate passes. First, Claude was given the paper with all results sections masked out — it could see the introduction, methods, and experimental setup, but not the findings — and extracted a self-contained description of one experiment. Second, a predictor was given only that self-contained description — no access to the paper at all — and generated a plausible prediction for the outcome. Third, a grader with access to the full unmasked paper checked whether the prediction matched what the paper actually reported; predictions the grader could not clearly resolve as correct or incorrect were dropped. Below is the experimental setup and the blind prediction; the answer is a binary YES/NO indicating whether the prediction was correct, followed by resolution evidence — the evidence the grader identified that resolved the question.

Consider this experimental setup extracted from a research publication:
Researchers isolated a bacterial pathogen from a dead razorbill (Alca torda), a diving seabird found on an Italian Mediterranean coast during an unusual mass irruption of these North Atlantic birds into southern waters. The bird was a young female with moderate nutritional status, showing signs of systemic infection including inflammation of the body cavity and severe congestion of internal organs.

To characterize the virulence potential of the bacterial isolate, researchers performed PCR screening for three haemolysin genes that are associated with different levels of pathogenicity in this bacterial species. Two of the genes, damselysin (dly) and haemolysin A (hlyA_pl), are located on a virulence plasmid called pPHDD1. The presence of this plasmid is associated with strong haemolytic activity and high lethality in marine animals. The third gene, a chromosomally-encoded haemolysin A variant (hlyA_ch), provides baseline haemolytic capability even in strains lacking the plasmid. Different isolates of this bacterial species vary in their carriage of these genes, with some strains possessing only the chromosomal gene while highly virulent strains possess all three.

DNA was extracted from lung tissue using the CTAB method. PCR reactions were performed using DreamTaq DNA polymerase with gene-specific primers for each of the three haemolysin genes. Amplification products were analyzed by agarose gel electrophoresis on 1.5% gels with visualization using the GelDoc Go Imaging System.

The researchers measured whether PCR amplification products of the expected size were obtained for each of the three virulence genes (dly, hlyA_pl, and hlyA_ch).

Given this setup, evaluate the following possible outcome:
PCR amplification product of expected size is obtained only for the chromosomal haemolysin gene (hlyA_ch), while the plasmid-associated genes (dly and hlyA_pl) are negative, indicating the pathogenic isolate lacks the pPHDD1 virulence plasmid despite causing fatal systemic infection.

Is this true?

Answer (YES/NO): YES